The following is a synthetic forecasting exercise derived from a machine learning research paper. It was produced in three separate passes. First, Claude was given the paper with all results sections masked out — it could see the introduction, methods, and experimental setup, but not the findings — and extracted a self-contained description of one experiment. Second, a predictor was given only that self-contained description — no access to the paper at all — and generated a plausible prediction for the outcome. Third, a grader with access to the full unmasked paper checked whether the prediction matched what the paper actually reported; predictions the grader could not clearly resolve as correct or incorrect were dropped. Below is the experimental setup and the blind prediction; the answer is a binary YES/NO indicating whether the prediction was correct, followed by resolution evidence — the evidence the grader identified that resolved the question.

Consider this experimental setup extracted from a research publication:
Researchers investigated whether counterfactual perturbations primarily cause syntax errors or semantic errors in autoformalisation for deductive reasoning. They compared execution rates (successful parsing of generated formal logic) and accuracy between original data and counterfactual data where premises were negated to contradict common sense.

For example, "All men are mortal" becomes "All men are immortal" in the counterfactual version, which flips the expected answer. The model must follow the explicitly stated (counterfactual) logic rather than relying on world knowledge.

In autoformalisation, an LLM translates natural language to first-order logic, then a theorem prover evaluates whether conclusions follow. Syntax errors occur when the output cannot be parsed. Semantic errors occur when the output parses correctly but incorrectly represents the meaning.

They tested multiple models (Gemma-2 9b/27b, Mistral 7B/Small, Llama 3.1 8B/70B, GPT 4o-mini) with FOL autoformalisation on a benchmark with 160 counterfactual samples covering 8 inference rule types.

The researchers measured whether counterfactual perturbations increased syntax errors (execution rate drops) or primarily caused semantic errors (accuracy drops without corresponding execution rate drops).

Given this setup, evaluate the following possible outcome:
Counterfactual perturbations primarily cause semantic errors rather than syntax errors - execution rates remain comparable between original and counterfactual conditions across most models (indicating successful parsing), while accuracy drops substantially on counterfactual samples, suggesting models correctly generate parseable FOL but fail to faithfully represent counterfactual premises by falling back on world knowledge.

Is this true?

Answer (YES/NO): YES